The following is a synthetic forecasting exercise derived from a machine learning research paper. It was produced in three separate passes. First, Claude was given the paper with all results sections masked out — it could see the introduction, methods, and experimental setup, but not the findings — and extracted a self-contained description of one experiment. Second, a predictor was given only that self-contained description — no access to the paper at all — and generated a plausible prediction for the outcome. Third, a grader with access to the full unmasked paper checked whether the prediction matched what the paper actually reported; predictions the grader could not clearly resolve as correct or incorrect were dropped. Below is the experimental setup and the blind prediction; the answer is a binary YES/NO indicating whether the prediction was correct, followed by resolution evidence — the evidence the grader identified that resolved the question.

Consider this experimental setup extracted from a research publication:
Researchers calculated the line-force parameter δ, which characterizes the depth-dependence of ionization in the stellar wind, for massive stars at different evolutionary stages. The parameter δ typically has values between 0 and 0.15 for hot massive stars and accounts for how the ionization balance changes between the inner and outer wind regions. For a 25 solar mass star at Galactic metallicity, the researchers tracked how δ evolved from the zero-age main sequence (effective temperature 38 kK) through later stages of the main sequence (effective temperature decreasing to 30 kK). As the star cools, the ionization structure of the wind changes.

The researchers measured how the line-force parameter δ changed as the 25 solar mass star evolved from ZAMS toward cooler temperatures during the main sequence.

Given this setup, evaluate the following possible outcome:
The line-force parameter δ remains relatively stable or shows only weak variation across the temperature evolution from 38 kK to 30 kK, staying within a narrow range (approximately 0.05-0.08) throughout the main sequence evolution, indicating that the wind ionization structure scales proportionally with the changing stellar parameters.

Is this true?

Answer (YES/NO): NO